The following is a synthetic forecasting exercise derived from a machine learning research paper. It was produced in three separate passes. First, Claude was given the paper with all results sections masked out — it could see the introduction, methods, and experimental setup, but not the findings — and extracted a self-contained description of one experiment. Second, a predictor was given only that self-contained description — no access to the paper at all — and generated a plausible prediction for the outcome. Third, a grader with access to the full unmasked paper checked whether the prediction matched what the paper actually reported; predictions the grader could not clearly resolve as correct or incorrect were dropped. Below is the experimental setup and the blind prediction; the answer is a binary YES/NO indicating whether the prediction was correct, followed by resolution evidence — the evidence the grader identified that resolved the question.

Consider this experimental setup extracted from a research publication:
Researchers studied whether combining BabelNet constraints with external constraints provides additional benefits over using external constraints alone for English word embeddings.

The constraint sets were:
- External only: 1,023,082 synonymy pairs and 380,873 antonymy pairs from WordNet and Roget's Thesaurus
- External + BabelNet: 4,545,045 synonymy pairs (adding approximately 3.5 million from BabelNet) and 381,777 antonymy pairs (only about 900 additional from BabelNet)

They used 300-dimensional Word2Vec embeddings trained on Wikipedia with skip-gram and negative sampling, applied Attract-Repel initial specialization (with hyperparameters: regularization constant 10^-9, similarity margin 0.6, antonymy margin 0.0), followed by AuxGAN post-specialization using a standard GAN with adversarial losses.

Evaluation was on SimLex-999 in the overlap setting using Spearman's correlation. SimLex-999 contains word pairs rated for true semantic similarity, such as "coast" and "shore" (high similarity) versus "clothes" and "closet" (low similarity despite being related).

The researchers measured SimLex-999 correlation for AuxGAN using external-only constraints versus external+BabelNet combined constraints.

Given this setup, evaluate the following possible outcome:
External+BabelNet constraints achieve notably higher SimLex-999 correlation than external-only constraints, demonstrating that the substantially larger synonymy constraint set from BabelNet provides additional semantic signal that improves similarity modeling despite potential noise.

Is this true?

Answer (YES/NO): NO